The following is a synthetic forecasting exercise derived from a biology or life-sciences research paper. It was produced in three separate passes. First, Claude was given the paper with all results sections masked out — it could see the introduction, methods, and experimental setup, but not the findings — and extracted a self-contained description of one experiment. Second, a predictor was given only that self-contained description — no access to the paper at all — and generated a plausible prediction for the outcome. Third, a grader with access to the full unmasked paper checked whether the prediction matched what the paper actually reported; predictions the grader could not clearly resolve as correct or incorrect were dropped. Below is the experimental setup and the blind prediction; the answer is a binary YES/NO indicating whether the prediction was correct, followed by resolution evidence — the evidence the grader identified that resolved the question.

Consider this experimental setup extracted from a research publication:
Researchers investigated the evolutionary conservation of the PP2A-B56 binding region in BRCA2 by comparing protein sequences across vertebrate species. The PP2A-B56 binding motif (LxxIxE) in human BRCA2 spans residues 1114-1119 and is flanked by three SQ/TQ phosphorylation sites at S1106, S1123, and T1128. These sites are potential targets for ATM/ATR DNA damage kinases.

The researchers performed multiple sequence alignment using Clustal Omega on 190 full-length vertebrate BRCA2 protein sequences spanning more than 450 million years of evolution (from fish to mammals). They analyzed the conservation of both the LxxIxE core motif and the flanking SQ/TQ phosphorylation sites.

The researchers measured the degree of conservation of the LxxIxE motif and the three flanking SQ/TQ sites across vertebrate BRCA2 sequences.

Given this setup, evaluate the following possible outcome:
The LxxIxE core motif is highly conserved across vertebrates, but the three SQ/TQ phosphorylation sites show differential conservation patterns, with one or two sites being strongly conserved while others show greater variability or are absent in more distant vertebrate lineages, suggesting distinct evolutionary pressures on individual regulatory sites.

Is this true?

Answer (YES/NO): NO